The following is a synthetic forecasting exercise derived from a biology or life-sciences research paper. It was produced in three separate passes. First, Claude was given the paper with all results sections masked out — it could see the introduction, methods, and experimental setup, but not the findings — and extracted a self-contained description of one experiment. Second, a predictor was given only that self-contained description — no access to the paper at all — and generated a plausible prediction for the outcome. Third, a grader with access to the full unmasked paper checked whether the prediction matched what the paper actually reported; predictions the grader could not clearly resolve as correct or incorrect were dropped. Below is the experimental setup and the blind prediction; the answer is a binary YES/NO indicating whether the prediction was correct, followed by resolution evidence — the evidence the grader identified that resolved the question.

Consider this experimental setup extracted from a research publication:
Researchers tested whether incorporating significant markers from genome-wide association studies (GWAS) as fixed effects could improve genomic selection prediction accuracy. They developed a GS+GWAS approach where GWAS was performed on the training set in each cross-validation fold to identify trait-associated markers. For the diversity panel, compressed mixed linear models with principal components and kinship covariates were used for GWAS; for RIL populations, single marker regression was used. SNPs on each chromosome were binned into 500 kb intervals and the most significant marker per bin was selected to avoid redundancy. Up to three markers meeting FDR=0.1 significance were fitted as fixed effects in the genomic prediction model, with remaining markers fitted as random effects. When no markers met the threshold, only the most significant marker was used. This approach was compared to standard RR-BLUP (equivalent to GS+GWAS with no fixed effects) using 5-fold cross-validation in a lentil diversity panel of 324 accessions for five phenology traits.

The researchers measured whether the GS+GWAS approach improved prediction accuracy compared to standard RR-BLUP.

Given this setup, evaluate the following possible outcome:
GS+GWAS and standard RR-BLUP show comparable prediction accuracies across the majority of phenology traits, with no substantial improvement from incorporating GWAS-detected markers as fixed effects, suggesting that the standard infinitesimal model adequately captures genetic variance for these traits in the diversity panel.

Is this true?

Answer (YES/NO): YES